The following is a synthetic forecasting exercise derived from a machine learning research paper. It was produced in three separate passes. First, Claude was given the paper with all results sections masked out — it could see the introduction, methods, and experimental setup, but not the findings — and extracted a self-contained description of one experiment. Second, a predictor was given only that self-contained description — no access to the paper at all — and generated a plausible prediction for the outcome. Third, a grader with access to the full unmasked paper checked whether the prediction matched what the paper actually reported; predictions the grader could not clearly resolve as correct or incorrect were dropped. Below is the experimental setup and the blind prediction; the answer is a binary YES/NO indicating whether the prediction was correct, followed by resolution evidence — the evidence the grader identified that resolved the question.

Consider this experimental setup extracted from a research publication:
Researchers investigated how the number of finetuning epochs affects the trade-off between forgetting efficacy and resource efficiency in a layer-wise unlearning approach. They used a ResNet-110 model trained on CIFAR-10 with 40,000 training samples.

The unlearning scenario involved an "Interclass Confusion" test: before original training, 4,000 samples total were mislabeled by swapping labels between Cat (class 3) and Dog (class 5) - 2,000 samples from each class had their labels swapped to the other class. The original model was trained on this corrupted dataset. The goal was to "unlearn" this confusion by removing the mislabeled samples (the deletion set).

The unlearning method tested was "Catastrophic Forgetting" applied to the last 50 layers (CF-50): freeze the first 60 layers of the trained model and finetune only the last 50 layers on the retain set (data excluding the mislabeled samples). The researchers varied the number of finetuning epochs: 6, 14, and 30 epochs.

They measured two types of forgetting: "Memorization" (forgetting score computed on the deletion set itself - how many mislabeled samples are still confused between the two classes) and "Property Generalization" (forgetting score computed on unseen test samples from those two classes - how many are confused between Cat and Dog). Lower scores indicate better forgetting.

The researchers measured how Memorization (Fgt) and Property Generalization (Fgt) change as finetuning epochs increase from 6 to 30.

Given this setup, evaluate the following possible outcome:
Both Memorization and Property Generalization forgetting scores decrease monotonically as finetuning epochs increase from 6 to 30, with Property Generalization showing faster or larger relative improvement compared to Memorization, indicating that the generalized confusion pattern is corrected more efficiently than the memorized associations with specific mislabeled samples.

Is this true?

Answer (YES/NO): NO